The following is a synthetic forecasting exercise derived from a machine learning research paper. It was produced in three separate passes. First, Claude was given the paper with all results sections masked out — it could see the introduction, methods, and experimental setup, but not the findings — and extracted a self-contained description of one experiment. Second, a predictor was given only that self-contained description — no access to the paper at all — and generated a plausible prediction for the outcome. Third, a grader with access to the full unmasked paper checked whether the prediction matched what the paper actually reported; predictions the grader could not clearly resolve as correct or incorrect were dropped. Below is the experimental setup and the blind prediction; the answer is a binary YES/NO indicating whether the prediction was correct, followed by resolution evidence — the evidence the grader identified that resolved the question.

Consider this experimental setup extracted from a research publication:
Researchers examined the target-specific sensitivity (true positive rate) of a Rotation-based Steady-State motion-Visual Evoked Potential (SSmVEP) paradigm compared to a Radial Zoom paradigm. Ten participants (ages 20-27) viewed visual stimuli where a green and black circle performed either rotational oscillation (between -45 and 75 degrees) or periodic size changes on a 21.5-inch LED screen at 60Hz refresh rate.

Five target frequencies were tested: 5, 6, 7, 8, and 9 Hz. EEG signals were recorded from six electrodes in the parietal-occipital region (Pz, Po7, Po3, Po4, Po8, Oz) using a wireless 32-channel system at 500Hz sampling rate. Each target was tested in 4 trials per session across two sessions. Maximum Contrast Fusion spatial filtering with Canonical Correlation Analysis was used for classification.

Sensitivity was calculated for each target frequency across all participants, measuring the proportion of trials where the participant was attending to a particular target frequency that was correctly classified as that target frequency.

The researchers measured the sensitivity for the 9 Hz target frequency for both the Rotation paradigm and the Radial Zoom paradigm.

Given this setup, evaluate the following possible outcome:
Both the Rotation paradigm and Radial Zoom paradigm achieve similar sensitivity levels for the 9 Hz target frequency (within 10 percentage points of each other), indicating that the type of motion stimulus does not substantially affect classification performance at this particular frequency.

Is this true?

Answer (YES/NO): NO